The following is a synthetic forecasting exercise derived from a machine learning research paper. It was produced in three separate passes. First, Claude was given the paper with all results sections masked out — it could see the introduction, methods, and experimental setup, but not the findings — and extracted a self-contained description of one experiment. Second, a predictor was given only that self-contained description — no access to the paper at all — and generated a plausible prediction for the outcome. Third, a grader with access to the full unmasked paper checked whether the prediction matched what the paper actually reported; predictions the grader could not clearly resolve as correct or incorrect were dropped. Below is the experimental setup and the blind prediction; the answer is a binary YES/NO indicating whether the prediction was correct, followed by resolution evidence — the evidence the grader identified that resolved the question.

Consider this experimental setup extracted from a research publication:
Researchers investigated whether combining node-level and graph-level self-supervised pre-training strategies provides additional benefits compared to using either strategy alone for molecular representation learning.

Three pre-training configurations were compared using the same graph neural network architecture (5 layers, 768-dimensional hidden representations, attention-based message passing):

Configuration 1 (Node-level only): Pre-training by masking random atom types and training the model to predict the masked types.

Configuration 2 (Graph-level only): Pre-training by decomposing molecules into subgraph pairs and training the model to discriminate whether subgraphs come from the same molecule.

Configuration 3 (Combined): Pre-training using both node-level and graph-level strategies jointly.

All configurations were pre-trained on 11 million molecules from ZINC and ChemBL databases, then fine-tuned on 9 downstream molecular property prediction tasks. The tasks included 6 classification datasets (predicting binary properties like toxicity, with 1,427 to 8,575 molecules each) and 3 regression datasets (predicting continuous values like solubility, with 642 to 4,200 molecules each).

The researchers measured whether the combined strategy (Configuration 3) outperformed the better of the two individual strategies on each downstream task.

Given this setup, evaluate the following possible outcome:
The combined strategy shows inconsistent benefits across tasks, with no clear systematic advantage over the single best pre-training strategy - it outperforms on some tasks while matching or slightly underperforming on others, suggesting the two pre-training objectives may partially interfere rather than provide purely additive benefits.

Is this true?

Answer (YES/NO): NO